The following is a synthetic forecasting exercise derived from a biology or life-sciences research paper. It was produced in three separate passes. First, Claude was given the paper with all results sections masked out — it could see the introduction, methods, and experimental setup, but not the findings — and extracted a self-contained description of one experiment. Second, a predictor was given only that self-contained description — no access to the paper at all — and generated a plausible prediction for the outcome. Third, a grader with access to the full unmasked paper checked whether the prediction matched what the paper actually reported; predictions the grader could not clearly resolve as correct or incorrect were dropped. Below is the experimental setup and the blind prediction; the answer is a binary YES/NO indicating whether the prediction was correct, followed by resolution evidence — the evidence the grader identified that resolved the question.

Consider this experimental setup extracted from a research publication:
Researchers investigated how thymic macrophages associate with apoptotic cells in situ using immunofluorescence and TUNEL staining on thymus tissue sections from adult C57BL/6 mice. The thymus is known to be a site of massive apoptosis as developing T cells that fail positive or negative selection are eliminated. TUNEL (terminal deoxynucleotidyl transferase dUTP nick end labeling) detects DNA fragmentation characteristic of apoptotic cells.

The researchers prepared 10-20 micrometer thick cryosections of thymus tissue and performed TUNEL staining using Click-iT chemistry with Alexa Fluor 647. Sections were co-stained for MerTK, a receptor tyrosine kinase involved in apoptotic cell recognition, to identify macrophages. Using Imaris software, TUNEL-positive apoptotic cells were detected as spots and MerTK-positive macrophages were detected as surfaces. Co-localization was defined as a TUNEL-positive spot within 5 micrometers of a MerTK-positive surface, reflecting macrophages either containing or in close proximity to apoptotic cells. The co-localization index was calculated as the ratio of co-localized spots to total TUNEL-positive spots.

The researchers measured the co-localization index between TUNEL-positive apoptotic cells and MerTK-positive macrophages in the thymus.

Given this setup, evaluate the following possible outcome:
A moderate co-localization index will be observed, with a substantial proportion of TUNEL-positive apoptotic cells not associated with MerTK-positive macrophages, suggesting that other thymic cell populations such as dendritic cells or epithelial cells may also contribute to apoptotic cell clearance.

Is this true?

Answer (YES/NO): NO